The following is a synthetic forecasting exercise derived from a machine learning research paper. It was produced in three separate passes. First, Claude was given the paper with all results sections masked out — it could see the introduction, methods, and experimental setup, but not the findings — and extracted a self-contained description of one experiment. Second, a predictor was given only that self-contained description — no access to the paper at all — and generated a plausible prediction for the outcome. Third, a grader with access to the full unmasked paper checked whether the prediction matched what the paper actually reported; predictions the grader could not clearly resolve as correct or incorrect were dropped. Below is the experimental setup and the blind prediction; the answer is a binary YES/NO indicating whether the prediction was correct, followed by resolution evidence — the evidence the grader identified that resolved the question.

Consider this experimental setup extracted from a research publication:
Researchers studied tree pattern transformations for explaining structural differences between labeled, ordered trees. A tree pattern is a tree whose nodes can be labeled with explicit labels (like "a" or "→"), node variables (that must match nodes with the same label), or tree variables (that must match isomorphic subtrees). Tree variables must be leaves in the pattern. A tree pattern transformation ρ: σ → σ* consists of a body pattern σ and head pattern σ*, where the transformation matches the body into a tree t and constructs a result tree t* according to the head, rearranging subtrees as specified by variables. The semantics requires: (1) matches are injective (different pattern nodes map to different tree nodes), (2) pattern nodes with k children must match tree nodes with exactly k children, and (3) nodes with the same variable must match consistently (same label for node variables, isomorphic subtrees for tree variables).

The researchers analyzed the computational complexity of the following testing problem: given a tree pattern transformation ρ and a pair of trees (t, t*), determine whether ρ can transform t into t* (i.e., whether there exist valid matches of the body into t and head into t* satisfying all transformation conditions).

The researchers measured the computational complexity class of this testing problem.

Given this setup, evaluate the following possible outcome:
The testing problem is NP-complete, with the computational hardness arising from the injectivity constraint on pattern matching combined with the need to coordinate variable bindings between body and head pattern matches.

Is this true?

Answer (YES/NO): NO